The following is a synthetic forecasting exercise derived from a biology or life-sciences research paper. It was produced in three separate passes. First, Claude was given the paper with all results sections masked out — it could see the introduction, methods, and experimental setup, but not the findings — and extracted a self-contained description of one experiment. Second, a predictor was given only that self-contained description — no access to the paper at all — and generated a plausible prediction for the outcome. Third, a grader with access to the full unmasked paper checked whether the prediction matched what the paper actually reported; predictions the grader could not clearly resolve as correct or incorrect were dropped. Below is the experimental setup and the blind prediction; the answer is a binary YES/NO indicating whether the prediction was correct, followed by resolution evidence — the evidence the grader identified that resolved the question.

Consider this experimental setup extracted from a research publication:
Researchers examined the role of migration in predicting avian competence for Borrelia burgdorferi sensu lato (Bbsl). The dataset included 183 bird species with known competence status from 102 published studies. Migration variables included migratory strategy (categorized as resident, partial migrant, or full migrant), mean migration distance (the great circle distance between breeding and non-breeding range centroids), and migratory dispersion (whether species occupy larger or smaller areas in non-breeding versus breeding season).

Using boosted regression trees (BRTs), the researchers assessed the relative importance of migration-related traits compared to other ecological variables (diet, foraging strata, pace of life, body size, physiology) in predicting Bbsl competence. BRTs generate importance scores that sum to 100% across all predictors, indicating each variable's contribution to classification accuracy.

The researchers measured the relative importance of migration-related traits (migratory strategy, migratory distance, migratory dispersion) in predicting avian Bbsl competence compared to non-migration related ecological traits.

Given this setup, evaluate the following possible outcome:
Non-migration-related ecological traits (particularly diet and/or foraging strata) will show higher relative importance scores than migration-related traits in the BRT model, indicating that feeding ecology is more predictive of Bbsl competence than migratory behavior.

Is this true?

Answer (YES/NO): NO